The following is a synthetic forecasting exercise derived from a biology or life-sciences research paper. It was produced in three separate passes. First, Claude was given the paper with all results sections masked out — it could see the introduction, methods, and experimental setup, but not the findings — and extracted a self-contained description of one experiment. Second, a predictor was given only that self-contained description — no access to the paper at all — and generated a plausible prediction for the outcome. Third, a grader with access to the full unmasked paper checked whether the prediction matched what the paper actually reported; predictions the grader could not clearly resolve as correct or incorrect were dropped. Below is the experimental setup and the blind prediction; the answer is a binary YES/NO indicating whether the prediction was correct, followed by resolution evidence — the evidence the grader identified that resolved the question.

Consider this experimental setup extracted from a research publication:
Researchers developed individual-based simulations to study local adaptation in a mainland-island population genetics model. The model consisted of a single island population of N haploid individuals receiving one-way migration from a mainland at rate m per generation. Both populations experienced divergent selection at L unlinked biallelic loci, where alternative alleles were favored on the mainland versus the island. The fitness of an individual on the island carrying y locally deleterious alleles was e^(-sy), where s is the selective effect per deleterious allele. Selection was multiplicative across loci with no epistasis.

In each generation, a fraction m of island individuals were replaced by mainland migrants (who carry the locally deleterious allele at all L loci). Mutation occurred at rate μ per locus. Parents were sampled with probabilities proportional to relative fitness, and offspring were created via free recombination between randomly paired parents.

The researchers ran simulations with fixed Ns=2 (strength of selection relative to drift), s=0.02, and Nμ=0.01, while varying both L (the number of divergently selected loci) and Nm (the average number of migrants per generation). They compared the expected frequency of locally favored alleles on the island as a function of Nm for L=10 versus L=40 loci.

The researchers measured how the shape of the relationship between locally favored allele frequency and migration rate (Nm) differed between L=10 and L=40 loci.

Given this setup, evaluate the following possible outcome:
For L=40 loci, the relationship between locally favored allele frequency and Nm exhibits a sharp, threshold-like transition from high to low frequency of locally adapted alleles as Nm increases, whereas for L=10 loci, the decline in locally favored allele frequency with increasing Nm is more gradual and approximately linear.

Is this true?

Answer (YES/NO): YES